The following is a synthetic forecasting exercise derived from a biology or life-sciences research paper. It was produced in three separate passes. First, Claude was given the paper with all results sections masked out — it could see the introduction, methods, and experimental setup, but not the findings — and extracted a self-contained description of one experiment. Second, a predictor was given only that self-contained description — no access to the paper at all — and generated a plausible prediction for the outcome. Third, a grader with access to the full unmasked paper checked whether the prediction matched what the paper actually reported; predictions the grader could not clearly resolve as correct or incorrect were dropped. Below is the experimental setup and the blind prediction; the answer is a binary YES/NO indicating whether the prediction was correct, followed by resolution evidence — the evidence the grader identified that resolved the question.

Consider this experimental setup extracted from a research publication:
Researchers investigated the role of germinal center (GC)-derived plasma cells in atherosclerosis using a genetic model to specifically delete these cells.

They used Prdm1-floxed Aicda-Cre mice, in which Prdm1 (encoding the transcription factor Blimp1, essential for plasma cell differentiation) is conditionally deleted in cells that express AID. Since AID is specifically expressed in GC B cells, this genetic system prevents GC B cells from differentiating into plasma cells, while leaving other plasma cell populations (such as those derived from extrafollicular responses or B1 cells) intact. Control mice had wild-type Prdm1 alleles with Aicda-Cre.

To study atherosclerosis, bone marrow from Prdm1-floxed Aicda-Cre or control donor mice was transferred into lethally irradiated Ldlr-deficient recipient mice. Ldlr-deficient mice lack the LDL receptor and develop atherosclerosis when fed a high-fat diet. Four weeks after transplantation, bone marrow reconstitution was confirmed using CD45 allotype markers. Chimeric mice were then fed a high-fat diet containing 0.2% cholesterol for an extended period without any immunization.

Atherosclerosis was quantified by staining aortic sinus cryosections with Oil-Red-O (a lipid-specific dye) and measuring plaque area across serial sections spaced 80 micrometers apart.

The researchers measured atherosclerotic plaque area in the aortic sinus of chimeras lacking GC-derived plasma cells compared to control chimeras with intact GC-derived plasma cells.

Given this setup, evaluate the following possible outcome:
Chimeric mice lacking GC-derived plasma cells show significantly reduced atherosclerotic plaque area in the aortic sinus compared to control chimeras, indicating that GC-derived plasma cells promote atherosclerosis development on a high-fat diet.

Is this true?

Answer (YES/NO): NO